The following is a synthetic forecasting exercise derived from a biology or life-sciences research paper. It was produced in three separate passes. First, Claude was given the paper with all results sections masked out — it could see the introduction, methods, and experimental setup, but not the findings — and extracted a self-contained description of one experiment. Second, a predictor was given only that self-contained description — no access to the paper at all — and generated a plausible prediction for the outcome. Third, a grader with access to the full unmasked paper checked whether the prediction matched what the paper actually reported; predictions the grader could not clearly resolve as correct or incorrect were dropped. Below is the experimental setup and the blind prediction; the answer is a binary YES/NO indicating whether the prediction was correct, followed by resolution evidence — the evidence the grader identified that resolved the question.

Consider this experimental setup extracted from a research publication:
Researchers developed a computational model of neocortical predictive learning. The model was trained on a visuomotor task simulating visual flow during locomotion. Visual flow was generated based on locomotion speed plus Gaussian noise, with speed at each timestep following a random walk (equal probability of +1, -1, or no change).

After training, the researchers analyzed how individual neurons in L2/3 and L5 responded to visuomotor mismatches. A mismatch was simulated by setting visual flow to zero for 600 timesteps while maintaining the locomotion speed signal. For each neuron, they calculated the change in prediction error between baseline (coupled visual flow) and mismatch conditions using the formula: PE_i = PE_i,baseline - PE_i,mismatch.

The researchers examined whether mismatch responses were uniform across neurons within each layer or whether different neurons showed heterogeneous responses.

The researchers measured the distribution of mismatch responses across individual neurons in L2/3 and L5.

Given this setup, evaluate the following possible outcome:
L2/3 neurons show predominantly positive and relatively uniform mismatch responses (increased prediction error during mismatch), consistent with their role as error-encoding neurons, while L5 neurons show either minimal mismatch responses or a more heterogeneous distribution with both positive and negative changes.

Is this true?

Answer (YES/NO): NO